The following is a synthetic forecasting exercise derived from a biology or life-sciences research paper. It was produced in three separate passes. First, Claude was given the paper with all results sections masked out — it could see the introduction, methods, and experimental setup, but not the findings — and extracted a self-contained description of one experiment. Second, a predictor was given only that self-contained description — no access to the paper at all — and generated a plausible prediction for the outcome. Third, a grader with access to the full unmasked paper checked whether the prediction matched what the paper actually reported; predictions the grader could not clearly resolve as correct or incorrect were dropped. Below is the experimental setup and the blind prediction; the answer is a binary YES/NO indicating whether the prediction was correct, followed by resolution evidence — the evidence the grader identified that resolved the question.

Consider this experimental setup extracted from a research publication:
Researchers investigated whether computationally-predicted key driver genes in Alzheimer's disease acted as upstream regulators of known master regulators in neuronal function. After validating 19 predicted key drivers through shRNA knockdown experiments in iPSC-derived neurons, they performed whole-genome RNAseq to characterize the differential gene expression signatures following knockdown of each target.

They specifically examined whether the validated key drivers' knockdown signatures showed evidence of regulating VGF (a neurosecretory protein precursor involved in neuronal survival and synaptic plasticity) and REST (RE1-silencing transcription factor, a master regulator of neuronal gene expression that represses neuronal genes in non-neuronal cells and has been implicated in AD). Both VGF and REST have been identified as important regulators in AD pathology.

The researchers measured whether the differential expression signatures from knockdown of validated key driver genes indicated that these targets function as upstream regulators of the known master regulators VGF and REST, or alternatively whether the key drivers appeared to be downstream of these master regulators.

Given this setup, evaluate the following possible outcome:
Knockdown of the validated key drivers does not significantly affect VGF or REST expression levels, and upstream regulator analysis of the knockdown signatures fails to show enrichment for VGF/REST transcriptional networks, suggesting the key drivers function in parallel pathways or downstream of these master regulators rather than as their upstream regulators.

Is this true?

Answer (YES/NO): NO